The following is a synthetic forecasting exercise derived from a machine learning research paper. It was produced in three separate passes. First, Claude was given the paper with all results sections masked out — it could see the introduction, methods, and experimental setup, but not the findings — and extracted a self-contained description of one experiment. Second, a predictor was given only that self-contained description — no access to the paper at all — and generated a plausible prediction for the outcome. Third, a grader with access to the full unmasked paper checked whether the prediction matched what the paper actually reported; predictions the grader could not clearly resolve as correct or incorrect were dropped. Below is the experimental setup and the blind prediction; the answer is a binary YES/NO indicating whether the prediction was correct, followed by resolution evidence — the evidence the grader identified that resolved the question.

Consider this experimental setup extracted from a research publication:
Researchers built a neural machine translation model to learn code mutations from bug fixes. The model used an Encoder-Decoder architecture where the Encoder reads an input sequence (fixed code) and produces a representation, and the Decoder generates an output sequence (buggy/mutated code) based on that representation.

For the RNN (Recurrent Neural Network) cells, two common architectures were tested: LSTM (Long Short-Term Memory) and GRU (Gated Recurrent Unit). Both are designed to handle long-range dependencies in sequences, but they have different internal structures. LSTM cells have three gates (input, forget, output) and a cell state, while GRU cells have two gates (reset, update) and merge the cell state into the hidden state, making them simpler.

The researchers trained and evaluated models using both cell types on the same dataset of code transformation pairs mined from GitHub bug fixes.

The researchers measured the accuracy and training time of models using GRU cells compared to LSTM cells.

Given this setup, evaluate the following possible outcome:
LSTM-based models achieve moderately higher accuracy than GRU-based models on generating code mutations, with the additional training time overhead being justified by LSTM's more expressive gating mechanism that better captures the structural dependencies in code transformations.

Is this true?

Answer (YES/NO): NO